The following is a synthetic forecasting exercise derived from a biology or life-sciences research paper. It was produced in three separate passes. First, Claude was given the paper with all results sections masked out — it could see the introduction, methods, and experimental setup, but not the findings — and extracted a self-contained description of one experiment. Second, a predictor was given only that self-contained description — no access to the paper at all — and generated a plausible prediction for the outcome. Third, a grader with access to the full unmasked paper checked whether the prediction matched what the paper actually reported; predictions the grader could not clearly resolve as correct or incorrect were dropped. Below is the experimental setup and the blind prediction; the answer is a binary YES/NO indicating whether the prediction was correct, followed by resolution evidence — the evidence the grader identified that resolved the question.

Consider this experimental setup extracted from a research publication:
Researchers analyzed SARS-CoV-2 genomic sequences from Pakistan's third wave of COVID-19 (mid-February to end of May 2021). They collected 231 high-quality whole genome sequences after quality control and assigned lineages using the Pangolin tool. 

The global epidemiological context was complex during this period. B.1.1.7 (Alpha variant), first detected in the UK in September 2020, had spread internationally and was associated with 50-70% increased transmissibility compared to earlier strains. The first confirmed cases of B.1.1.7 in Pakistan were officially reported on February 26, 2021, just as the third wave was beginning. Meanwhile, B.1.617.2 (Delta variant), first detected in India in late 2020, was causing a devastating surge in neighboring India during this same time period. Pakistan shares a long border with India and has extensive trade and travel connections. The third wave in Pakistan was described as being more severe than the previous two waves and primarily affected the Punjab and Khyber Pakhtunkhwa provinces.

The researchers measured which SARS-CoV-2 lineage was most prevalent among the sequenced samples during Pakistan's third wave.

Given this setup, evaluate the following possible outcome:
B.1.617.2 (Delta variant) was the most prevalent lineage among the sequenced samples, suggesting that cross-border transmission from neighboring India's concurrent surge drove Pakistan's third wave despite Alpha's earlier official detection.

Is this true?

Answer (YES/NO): NO